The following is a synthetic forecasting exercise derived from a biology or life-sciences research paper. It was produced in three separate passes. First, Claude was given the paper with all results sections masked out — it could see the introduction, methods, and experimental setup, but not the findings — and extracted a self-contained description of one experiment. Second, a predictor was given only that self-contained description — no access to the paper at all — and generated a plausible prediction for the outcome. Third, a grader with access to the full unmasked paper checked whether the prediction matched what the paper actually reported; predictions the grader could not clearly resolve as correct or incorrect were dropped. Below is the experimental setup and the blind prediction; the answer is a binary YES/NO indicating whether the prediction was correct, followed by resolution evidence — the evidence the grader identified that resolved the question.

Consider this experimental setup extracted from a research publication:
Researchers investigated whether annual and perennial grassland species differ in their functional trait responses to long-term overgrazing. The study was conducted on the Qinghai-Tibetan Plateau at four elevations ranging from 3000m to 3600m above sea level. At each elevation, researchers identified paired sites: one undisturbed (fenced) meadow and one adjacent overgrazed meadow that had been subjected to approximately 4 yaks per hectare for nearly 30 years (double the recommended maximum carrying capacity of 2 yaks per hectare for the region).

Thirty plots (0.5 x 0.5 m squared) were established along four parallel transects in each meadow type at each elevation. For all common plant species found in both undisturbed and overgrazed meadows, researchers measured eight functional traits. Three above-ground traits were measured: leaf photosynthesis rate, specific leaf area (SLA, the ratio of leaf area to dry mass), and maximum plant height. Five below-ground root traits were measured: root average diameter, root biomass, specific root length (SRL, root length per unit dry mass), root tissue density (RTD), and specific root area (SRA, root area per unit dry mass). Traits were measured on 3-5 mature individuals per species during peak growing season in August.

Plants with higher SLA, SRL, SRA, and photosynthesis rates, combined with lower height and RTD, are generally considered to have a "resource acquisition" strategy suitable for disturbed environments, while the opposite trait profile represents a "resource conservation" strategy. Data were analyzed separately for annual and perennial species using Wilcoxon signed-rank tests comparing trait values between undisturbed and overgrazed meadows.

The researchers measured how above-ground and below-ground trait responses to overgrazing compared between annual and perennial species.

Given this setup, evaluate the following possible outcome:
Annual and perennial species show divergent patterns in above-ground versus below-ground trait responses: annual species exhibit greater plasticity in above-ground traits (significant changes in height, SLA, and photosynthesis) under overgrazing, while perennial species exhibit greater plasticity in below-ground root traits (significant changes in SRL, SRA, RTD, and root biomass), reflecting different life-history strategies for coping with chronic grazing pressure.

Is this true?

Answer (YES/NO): NO